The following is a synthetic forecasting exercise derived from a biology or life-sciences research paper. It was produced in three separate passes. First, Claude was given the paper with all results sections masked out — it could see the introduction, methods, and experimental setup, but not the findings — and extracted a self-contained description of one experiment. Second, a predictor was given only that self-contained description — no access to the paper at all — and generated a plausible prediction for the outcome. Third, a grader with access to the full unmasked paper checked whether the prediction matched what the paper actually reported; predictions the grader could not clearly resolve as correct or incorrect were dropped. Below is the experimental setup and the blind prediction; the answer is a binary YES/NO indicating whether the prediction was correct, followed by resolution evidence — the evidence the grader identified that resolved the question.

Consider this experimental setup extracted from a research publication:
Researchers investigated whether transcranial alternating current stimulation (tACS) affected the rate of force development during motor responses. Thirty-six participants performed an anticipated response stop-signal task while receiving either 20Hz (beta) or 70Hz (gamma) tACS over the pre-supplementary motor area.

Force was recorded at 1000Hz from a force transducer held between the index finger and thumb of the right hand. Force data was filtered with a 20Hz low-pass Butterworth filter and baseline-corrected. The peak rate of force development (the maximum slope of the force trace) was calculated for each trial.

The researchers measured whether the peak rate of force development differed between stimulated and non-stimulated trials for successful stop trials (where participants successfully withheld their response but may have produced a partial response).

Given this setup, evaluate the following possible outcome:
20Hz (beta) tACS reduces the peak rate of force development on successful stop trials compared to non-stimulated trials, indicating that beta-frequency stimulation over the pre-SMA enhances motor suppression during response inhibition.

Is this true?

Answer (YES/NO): YES